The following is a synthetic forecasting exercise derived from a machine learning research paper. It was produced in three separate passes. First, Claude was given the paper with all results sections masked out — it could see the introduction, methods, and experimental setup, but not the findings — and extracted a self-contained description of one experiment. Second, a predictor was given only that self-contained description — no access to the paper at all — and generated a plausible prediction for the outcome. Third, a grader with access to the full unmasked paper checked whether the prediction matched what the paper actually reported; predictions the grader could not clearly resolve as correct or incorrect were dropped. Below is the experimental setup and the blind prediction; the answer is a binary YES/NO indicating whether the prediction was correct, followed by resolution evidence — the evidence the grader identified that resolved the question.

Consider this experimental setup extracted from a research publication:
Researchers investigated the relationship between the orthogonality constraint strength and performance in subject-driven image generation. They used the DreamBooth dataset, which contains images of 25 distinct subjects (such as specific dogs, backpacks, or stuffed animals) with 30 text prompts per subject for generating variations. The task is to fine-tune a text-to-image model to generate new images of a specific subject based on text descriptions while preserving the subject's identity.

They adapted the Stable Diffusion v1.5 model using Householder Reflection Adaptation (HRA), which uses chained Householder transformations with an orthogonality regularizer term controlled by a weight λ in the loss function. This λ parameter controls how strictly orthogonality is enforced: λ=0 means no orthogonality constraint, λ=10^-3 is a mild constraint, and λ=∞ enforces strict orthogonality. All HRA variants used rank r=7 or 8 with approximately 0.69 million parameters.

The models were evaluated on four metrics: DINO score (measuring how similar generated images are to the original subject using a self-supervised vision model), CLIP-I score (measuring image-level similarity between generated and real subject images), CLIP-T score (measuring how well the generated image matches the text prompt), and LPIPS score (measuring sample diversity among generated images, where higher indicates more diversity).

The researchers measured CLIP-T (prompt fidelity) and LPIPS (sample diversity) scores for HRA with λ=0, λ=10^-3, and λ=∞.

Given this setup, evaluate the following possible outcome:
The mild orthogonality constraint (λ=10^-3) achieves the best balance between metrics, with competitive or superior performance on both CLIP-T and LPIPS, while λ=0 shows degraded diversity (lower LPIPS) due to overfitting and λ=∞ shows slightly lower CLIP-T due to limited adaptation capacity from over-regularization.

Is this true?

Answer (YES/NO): NO